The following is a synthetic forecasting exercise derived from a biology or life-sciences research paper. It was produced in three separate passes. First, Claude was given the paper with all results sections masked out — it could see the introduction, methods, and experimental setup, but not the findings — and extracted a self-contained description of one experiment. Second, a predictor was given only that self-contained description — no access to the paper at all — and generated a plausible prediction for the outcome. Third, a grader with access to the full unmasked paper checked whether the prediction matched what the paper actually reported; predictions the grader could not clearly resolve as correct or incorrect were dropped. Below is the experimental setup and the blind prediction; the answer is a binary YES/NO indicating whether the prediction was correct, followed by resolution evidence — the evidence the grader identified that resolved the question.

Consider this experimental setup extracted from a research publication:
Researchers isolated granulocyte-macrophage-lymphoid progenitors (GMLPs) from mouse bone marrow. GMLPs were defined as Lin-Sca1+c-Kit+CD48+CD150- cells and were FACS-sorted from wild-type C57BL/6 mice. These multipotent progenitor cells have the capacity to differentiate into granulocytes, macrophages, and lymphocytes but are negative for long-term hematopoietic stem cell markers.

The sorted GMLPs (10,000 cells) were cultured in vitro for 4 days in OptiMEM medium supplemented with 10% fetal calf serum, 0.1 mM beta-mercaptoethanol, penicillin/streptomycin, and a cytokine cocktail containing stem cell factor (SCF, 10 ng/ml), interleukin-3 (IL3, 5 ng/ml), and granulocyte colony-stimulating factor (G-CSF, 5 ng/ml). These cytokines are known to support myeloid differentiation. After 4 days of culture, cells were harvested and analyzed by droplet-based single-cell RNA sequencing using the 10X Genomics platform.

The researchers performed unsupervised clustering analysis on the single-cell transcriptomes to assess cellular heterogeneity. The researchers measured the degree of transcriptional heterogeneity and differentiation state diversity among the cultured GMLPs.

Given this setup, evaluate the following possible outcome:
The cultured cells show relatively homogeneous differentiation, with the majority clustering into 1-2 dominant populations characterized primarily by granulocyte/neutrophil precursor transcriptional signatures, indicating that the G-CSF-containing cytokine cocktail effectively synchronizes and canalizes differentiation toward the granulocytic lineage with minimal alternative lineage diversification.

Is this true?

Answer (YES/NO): NO